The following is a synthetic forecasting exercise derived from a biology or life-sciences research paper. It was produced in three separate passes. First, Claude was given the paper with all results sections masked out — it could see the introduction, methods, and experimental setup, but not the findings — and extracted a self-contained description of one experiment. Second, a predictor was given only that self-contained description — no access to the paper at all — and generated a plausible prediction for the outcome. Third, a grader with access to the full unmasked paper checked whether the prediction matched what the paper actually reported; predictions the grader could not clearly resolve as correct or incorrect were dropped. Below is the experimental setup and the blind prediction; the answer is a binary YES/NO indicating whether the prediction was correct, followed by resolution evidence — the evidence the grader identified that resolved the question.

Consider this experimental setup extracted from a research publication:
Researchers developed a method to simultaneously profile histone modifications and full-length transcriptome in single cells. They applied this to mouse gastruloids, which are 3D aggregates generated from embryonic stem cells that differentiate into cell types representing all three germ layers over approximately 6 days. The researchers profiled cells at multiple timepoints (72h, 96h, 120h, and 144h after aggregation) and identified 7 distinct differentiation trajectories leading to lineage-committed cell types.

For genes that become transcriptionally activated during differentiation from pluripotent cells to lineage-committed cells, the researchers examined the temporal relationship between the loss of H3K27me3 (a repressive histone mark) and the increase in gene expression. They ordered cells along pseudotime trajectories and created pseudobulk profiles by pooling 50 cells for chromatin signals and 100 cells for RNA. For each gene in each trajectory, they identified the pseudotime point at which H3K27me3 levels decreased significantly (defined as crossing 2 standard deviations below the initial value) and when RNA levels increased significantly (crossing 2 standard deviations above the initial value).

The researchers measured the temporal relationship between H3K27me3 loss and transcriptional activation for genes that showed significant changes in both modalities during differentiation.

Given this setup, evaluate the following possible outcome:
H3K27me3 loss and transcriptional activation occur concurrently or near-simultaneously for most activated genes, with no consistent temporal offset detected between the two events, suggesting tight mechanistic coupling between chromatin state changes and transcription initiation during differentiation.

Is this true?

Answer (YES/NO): NO